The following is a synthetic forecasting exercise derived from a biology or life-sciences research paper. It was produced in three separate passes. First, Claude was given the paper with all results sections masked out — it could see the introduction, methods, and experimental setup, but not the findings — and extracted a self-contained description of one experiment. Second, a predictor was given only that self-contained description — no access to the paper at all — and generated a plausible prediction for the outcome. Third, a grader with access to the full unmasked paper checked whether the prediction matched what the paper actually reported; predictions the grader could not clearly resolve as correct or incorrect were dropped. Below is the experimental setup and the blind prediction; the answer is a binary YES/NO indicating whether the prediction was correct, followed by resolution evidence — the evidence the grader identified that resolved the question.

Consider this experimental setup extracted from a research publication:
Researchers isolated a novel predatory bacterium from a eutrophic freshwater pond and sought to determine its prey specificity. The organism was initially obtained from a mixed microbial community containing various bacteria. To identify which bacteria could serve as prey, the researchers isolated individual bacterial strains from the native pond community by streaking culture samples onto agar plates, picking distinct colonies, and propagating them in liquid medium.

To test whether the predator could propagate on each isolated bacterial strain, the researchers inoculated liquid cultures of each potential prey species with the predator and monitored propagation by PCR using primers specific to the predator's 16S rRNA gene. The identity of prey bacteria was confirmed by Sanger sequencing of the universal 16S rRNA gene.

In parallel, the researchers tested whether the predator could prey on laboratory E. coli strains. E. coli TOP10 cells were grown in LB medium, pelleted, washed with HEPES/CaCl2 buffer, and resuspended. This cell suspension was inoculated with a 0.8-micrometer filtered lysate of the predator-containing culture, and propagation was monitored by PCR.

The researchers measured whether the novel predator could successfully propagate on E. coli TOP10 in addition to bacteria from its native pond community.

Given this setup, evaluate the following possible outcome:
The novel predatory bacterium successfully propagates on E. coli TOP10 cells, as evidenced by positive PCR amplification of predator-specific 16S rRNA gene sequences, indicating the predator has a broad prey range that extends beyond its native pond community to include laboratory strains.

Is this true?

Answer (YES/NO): NO